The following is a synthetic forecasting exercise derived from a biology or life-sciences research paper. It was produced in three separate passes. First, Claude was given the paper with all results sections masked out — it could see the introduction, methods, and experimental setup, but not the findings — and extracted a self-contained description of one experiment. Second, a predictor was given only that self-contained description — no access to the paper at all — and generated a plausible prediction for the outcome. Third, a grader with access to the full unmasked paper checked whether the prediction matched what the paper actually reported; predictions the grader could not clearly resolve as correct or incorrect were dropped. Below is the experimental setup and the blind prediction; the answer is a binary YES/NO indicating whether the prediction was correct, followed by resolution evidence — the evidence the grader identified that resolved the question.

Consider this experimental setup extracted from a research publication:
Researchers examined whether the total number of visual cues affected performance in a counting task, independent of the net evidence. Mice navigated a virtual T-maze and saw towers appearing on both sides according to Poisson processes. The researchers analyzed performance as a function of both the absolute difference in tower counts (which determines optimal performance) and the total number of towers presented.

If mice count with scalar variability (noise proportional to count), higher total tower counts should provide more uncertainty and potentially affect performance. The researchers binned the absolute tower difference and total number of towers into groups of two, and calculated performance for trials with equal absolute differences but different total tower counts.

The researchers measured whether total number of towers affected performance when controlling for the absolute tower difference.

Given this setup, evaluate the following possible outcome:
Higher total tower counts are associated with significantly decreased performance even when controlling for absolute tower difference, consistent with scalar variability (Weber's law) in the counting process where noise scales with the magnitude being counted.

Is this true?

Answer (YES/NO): YES